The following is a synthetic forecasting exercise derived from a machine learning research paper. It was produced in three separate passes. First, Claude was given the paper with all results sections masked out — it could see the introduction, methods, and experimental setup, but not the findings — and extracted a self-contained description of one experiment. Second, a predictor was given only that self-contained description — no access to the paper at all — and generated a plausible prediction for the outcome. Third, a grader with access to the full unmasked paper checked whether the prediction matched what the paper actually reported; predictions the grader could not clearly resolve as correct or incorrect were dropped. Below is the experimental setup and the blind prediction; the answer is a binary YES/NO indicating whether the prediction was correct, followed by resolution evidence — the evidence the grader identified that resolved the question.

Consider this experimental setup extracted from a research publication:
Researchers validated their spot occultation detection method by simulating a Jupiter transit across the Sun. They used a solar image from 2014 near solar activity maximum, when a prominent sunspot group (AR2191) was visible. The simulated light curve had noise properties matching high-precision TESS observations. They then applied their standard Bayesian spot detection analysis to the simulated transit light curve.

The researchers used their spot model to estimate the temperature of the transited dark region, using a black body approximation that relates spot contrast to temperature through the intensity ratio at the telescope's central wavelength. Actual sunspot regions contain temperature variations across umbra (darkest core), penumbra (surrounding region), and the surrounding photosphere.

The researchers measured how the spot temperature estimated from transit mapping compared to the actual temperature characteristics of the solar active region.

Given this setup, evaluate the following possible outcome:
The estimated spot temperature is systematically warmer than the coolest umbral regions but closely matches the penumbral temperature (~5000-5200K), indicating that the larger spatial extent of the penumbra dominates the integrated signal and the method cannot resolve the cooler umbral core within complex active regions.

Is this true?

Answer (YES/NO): NO